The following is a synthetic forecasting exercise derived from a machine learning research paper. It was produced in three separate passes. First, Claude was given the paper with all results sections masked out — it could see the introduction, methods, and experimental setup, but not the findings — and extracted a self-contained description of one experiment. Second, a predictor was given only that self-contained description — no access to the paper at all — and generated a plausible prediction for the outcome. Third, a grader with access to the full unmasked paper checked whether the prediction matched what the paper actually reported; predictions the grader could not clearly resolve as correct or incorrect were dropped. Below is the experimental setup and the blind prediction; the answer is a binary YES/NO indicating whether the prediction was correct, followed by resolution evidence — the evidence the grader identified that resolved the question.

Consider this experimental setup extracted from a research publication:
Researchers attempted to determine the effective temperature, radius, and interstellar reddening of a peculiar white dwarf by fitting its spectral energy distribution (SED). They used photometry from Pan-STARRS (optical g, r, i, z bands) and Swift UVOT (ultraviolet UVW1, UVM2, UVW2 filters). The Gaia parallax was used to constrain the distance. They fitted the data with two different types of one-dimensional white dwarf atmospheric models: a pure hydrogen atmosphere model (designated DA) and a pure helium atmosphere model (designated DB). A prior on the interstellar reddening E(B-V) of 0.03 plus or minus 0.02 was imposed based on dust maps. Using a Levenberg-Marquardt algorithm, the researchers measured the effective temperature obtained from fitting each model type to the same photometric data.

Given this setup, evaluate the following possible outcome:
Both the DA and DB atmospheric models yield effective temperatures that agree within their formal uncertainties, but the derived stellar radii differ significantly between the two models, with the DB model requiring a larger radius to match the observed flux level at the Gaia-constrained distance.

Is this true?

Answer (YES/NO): NO